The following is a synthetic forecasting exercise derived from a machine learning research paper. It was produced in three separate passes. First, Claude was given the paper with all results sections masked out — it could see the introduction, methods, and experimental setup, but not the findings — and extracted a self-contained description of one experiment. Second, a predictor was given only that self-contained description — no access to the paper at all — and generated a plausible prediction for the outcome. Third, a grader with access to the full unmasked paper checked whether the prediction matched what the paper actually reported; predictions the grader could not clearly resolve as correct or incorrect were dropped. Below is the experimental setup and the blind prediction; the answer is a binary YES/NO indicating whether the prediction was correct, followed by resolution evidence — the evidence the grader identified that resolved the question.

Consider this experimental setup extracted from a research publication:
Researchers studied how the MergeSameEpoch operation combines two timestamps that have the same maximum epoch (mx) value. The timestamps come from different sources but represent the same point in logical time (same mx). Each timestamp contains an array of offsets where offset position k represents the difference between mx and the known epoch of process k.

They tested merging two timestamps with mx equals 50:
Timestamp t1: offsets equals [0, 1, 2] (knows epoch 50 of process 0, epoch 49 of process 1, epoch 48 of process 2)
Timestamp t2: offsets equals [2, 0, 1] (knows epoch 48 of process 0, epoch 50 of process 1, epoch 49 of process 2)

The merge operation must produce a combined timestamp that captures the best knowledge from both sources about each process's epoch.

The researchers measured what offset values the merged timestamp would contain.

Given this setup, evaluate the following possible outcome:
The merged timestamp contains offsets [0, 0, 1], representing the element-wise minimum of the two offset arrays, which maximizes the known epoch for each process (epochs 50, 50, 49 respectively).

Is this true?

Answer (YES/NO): YES